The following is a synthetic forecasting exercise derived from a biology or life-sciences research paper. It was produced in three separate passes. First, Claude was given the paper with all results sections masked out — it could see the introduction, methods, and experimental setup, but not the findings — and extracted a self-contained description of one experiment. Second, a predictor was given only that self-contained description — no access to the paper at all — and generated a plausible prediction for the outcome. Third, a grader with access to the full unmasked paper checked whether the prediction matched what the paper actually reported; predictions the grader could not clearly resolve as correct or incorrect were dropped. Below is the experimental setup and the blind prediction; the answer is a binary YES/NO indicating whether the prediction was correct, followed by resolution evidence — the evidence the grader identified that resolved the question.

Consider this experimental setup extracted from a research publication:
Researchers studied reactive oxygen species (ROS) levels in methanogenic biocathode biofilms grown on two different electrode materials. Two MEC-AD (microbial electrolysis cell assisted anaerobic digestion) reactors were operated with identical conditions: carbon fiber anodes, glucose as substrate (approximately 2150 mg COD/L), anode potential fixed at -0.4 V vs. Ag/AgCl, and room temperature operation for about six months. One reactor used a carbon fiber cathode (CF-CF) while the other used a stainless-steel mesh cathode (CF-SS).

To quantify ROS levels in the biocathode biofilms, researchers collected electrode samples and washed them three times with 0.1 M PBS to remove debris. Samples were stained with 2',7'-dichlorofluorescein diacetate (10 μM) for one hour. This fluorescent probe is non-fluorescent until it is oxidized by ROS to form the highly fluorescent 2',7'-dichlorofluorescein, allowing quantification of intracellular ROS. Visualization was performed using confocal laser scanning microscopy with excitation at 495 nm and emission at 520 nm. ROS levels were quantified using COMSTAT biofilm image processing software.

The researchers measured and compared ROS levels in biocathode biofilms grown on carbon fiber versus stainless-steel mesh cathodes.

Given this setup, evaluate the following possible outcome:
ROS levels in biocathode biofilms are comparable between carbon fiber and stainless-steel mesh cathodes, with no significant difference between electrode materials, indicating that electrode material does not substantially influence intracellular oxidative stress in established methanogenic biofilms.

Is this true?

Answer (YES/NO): NO